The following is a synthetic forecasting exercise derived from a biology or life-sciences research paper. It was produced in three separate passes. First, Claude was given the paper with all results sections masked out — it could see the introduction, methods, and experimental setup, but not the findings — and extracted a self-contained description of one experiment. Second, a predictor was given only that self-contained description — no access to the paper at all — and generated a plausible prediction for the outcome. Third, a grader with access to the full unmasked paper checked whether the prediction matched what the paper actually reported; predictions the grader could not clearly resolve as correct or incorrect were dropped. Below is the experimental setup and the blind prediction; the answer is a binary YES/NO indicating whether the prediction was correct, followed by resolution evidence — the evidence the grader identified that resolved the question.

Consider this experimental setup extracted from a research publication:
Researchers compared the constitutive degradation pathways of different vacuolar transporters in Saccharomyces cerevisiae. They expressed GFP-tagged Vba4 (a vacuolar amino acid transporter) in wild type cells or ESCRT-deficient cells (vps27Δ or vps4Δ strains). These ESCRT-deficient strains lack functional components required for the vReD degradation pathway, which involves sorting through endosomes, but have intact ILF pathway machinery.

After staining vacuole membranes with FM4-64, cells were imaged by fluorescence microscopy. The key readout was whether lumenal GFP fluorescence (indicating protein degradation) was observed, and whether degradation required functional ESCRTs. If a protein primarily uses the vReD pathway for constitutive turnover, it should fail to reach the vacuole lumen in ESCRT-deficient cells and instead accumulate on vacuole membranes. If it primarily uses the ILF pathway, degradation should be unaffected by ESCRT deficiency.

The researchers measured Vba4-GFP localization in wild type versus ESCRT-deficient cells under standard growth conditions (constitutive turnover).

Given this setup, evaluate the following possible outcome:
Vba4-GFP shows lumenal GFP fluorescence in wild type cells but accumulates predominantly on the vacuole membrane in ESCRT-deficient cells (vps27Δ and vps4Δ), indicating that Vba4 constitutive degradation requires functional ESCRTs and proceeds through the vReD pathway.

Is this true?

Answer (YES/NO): NO